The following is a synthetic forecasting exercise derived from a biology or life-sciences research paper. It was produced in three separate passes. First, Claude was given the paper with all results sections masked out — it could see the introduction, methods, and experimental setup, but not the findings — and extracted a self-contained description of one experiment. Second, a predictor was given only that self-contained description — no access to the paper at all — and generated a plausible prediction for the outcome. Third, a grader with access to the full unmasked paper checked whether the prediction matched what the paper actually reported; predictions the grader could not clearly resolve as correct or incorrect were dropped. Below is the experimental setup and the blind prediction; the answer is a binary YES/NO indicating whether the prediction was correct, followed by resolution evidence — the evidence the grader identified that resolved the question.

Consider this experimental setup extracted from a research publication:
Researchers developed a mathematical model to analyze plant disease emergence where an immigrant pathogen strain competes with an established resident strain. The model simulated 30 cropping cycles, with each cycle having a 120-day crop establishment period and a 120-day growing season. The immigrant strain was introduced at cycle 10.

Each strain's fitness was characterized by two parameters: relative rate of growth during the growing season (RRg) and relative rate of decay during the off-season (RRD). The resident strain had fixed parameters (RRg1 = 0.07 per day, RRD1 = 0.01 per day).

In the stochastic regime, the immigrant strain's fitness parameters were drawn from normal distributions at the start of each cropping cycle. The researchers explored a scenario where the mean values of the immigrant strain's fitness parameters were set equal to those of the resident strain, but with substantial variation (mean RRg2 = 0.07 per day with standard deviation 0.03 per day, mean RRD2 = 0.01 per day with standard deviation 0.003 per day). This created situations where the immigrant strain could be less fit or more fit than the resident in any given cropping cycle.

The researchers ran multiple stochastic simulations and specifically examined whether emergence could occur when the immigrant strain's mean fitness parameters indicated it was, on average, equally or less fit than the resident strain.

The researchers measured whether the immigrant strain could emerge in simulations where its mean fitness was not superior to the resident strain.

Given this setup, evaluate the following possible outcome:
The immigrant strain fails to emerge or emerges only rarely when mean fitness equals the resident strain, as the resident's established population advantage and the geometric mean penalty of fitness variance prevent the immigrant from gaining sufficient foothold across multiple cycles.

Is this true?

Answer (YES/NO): NO